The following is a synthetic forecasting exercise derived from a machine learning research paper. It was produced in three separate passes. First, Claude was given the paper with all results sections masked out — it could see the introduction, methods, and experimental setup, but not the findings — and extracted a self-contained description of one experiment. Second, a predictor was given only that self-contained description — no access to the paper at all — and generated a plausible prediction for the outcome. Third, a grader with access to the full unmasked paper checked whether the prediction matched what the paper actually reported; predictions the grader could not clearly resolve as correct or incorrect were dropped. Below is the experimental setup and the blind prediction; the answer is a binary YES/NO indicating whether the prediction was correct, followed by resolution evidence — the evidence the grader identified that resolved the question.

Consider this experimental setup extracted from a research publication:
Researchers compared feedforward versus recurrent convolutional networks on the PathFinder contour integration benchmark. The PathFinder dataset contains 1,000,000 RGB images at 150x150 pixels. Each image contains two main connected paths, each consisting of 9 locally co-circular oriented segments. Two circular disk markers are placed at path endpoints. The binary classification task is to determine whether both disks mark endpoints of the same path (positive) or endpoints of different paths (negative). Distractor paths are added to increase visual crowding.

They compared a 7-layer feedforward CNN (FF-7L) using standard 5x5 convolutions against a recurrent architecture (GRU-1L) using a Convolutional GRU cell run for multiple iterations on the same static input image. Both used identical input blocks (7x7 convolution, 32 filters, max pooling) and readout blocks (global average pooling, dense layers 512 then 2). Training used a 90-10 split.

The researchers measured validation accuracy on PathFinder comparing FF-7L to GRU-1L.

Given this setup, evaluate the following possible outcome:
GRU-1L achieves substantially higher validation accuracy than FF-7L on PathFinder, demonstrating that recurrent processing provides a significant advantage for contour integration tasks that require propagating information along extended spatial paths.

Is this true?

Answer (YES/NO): NO